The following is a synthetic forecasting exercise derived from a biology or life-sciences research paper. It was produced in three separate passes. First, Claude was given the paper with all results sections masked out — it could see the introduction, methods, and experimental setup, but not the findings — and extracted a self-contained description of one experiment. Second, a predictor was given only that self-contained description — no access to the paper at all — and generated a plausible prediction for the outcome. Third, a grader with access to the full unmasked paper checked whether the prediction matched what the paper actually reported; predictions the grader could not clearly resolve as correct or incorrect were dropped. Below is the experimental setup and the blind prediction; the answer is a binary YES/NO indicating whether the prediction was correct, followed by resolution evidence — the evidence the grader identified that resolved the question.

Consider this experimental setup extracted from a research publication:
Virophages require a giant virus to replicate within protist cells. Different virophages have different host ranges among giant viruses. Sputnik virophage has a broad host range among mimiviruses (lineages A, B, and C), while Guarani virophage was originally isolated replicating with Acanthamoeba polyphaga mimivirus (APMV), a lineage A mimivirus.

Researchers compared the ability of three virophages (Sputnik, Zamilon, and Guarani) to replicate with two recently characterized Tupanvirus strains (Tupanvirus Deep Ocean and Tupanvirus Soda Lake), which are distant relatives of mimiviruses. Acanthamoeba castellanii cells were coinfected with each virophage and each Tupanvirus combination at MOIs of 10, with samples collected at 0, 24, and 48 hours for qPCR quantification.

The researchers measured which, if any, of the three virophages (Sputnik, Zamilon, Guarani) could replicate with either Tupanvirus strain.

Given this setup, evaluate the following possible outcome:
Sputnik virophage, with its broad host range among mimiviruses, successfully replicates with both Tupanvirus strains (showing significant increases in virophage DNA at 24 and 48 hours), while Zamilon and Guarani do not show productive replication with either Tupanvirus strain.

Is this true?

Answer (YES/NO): NO